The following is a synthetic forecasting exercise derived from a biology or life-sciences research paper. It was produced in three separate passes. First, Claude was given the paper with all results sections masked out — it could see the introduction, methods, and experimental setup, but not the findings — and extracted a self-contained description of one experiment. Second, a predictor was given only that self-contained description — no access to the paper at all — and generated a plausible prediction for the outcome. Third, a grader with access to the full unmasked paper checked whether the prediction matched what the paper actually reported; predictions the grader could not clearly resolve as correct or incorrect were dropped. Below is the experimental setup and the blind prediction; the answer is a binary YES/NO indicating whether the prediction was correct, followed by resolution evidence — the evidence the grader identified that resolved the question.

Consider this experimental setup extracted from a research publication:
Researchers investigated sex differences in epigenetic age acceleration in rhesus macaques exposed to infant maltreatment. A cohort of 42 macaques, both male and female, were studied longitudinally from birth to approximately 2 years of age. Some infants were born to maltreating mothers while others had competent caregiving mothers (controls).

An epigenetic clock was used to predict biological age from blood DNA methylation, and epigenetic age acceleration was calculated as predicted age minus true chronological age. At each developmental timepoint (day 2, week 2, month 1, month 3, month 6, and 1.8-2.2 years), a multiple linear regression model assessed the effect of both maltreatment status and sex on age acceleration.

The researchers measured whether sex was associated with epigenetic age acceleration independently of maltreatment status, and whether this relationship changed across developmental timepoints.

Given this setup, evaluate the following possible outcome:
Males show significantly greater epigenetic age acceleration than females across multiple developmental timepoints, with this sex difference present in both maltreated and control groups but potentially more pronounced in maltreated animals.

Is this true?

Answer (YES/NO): NO